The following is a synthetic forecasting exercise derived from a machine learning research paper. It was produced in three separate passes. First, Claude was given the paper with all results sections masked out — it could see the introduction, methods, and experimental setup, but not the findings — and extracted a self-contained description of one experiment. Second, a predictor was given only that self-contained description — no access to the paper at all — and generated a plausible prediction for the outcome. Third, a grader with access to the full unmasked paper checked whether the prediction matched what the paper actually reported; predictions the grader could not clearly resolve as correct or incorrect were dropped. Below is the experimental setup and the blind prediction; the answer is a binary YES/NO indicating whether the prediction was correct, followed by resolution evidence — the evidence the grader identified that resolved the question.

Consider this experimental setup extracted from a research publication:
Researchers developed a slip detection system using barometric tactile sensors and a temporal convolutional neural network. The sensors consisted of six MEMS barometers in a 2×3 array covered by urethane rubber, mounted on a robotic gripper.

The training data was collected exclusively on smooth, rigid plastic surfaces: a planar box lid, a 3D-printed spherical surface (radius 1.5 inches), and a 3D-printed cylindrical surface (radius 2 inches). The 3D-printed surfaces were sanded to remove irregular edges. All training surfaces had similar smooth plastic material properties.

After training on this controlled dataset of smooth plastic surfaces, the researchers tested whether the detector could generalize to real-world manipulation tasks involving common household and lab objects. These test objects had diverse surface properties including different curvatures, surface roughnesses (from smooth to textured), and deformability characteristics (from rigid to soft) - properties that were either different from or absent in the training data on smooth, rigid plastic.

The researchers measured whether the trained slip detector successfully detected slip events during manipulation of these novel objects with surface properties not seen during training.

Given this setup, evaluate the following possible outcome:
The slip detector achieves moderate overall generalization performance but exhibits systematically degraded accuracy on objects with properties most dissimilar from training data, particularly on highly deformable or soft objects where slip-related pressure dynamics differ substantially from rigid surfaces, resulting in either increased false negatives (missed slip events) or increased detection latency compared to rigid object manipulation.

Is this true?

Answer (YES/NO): YES